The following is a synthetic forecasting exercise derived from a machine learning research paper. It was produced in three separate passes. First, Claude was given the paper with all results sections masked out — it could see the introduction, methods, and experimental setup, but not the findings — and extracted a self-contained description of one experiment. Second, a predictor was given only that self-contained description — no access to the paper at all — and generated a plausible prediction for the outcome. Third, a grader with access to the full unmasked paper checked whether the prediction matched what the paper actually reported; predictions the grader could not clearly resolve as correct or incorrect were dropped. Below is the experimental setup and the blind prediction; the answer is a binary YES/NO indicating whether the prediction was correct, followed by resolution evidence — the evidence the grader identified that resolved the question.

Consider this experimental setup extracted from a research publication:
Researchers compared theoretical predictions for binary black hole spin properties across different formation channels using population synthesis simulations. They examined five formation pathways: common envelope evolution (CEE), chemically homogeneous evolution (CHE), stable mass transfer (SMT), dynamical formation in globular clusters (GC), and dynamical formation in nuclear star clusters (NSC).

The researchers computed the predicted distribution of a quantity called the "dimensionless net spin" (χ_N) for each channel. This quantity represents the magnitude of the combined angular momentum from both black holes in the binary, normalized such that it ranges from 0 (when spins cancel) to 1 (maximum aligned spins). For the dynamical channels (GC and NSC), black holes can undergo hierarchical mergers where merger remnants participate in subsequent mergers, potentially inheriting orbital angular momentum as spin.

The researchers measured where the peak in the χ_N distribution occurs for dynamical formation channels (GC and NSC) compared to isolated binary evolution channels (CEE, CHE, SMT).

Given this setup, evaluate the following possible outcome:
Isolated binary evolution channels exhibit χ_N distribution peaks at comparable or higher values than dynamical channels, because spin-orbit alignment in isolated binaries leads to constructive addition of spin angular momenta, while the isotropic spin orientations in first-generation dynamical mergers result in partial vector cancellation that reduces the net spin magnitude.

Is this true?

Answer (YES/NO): NO